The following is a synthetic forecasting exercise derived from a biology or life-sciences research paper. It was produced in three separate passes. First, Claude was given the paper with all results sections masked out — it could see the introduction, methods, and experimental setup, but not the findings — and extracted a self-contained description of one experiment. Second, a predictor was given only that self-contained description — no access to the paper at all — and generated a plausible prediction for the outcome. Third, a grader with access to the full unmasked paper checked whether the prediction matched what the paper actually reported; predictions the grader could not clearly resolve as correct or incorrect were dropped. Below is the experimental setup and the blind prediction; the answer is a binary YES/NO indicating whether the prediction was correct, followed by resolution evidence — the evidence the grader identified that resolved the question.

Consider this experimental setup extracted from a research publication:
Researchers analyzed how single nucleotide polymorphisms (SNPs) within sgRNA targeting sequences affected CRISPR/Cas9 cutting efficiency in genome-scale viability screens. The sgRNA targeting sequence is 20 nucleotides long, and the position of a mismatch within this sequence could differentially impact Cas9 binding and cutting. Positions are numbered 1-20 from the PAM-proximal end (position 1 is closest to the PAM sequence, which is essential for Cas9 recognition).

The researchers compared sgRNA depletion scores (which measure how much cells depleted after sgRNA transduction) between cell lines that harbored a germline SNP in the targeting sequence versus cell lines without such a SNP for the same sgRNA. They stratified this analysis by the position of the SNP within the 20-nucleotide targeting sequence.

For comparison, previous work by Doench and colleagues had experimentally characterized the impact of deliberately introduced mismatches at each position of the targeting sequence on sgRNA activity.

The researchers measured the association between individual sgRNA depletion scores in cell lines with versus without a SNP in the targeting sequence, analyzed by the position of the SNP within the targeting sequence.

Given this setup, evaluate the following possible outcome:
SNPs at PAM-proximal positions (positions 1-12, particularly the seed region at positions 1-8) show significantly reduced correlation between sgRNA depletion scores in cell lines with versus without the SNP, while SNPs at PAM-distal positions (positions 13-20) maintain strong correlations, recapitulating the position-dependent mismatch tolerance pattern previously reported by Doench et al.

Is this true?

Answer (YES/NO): NO